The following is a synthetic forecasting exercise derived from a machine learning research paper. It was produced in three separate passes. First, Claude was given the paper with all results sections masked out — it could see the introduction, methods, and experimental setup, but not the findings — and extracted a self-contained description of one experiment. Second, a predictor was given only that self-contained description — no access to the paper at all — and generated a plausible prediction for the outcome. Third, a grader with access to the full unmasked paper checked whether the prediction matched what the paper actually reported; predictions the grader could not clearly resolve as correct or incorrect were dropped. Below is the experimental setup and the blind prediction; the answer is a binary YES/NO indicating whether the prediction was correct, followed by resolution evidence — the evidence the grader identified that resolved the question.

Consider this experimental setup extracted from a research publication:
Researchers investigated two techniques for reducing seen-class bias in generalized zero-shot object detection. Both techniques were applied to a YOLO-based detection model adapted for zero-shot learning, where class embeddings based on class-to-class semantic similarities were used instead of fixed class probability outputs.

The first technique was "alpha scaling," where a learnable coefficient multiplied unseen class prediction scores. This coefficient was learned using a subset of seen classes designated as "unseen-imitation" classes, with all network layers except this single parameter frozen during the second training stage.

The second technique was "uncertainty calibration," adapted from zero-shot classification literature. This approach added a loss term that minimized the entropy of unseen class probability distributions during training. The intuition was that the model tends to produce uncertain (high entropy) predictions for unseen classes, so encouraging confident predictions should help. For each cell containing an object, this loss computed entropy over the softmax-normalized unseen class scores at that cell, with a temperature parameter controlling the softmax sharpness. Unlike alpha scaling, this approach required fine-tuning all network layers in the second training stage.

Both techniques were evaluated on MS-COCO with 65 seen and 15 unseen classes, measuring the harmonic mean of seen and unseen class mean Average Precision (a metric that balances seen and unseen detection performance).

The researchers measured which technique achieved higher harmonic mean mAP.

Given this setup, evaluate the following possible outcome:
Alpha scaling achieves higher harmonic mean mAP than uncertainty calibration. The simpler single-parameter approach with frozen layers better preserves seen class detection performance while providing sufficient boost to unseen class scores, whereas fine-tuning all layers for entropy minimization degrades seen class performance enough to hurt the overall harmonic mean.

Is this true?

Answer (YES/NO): NO